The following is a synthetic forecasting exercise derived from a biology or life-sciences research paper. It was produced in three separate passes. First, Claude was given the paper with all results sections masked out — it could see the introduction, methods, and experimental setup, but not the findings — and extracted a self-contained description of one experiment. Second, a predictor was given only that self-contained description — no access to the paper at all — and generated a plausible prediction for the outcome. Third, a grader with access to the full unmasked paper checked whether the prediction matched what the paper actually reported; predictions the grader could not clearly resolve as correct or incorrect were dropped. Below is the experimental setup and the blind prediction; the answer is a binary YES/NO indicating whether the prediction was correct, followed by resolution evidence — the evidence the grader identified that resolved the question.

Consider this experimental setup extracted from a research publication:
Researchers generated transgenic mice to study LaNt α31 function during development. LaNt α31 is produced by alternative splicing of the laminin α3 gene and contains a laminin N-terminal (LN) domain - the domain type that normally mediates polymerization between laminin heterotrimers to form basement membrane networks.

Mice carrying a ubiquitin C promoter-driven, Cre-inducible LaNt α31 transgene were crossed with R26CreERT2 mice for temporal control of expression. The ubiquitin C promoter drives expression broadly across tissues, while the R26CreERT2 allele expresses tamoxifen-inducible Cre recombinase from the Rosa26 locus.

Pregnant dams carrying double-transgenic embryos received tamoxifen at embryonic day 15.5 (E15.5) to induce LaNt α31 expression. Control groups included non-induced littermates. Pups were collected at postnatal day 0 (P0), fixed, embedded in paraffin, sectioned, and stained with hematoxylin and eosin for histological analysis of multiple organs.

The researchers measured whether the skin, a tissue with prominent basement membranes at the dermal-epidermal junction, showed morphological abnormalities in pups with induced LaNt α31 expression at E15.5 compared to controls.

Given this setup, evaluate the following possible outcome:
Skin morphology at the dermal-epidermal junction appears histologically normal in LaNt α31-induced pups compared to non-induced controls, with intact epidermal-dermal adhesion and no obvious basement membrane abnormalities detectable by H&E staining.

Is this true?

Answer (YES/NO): NO